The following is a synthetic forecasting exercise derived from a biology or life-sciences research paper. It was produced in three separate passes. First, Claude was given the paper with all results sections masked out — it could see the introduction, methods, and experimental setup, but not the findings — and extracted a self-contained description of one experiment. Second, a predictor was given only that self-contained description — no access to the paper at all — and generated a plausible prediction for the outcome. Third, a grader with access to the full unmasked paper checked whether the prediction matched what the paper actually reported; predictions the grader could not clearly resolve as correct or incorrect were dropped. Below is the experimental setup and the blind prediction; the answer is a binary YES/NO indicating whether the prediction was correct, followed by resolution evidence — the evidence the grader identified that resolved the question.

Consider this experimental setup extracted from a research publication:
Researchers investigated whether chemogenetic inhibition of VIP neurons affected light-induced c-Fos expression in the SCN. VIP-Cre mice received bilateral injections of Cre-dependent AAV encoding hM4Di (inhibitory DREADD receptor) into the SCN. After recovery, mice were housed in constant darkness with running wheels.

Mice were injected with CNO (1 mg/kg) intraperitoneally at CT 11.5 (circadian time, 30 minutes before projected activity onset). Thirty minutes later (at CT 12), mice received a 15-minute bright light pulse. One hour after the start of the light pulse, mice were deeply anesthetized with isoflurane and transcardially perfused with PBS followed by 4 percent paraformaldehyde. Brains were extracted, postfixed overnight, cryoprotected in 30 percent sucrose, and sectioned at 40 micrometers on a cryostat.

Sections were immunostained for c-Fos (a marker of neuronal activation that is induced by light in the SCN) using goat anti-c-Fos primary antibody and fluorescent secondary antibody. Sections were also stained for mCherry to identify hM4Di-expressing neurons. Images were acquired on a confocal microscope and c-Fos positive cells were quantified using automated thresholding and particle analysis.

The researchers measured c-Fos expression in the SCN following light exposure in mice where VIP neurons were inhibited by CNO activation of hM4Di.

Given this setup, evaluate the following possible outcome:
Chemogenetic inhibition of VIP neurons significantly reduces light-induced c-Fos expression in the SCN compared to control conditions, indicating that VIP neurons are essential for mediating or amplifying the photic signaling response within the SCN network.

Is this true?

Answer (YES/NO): YES